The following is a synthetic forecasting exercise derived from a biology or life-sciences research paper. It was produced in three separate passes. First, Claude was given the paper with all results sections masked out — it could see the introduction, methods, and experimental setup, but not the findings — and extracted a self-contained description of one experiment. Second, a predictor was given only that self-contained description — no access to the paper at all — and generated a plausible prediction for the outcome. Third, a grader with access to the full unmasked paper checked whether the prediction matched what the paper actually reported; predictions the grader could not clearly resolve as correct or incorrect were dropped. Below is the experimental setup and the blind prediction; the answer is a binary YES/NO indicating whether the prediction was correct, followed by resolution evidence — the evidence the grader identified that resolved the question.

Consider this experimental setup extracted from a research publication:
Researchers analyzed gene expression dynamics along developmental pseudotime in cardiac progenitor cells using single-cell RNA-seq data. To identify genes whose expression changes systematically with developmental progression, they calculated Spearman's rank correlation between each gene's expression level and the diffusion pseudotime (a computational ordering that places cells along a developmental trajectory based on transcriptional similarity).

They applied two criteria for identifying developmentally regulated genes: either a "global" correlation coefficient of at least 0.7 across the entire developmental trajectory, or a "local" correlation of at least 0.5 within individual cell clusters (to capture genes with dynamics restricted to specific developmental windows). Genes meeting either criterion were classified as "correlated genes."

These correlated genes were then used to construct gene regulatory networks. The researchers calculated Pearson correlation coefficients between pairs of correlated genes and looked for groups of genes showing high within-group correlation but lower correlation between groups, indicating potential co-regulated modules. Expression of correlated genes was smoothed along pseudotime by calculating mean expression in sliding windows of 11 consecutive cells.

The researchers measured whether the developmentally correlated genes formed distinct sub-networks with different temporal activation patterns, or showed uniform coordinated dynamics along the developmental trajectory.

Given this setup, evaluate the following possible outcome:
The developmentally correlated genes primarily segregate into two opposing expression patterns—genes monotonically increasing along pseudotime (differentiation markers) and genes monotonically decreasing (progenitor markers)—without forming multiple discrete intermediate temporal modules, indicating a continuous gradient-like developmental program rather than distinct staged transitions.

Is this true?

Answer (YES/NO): NO